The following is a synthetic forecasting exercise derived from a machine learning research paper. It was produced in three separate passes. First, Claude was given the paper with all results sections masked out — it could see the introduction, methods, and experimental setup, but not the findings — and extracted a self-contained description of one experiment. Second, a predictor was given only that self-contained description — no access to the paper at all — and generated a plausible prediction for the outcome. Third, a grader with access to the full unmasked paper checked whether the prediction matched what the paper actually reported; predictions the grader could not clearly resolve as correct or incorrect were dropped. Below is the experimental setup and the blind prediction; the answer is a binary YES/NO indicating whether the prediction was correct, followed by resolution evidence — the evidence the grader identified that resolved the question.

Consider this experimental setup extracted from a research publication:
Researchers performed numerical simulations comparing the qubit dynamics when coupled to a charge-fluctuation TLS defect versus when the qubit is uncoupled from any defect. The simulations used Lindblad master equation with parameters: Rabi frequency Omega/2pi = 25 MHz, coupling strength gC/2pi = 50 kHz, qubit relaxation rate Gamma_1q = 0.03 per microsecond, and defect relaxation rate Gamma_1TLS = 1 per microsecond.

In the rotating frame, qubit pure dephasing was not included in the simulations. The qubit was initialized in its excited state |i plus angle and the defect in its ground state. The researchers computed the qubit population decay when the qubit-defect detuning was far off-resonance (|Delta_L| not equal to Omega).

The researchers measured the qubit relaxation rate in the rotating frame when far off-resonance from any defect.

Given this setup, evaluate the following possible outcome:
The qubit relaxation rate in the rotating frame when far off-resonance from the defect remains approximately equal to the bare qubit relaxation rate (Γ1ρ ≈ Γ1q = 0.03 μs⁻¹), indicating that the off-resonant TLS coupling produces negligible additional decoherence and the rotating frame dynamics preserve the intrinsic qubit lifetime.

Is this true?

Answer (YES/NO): NO